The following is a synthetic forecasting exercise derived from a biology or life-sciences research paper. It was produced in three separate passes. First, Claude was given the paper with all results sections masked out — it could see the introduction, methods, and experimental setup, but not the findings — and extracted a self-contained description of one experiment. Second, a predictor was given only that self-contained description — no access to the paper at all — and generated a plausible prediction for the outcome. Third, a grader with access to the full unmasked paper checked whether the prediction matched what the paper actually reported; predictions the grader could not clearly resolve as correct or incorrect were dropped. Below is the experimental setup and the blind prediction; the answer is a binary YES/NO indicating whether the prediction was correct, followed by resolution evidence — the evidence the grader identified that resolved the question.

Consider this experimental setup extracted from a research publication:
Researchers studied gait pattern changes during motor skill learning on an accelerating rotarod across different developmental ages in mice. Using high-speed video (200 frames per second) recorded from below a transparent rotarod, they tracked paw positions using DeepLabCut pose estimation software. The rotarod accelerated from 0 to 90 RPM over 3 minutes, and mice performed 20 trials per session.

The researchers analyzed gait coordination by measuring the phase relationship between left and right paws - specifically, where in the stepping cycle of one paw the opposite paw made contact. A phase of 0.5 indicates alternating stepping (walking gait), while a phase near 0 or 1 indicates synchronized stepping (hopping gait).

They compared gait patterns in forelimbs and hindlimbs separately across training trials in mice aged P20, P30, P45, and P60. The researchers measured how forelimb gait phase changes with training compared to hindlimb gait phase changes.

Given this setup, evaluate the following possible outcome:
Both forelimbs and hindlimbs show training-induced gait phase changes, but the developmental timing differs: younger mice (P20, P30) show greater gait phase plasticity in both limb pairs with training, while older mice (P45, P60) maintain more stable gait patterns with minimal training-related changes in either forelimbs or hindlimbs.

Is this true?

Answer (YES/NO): NO